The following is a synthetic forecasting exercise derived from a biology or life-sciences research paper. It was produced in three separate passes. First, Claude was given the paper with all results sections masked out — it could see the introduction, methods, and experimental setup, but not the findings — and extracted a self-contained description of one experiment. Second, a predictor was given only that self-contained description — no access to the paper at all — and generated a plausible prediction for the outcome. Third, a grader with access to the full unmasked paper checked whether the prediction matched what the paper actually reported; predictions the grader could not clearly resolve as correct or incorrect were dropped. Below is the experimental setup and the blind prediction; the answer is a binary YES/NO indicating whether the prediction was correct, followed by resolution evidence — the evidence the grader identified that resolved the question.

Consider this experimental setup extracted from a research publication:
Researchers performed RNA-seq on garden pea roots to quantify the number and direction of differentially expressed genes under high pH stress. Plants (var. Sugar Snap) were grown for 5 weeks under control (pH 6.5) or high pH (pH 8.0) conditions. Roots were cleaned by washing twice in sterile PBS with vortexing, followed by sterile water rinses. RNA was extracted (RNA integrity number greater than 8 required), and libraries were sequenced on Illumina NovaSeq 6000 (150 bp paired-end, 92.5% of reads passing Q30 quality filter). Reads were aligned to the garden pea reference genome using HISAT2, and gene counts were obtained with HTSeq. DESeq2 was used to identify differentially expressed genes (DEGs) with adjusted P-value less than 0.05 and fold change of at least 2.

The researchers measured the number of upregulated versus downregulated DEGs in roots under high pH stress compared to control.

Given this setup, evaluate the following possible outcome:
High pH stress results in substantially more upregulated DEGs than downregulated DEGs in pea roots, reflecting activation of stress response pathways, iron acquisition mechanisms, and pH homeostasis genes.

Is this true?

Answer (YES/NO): NO